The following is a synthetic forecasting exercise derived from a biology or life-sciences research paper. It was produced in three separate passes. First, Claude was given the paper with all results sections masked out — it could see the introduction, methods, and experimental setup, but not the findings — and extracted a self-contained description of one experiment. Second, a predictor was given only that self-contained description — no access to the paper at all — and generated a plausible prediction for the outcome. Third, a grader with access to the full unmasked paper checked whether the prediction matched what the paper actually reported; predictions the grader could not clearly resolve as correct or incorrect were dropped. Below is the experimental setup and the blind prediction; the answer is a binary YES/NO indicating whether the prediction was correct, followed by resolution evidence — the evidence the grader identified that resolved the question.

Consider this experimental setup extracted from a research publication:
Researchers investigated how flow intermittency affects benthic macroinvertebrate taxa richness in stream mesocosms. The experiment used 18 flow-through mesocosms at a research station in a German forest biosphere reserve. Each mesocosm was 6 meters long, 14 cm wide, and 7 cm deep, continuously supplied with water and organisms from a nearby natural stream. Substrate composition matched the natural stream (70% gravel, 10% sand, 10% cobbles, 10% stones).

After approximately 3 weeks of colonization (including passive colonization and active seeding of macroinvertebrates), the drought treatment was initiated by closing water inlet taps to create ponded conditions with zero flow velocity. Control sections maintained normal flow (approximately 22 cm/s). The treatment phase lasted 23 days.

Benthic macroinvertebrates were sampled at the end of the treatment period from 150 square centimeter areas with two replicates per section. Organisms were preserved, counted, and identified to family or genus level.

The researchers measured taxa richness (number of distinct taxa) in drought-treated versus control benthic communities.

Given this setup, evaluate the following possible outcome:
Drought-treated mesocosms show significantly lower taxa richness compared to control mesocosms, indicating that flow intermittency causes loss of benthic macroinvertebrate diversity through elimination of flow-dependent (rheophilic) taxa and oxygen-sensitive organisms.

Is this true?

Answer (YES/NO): YES